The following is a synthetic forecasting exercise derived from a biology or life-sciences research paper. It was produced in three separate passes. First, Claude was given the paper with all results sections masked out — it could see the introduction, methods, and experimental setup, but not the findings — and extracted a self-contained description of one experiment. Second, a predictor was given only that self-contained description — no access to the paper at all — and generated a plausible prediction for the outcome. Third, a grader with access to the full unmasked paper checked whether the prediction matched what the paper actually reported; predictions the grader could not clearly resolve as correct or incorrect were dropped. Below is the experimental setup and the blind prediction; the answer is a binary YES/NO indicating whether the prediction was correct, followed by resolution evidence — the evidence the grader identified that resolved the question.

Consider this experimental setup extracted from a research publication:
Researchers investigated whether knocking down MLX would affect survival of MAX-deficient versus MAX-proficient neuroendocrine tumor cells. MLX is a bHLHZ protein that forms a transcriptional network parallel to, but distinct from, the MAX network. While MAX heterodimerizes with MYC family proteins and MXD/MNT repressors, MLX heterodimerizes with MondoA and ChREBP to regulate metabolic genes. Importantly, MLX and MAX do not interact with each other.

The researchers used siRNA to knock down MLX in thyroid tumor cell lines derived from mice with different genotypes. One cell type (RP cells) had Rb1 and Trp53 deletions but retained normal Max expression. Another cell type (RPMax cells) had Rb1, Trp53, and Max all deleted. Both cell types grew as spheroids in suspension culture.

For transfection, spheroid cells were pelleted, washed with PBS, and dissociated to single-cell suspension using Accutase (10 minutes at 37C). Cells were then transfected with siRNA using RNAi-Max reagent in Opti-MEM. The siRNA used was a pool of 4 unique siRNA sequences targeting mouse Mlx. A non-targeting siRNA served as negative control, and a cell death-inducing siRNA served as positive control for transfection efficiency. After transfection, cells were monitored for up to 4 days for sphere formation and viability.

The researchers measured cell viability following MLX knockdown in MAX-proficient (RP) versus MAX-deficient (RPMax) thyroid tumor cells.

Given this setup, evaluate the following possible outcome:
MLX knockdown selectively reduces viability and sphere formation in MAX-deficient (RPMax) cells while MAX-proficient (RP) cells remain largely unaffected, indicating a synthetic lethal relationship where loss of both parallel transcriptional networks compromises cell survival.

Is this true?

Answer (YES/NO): YES